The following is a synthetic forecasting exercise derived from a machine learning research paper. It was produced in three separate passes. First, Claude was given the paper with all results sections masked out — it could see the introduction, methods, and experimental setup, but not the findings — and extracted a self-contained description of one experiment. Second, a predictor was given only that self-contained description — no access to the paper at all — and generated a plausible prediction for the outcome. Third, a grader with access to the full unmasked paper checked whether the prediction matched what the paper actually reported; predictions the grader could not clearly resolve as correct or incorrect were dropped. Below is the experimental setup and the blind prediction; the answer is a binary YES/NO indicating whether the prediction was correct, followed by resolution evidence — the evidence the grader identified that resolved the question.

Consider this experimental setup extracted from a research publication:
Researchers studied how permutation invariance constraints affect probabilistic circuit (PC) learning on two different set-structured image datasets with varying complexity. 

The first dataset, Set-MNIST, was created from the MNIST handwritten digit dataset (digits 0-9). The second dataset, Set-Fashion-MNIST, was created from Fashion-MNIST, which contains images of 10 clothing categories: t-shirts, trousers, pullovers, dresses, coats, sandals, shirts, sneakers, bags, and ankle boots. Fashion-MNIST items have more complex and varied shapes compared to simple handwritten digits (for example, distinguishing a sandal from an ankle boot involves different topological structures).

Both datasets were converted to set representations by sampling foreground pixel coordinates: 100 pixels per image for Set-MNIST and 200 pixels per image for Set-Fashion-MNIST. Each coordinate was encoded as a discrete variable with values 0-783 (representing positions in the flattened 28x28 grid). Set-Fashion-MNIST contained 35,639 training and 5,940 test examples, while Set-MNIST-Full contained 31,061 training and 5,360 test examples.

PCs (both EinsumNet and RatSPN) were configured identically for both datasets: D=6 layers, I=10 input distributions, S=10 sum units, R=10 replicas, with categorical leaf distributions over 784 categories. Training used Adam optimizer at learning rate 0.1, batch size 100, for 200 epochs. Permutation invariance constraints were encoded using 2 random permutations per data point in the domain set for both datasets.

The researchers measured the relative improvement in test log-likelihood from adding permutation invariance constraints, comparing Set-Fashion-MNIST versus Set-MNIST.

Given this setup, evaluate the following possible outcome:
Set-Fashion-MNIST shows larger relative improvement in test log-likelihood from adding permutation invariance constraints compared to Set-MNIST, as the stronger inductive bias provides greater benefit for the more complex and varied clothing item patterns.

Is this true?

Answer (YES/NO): YES